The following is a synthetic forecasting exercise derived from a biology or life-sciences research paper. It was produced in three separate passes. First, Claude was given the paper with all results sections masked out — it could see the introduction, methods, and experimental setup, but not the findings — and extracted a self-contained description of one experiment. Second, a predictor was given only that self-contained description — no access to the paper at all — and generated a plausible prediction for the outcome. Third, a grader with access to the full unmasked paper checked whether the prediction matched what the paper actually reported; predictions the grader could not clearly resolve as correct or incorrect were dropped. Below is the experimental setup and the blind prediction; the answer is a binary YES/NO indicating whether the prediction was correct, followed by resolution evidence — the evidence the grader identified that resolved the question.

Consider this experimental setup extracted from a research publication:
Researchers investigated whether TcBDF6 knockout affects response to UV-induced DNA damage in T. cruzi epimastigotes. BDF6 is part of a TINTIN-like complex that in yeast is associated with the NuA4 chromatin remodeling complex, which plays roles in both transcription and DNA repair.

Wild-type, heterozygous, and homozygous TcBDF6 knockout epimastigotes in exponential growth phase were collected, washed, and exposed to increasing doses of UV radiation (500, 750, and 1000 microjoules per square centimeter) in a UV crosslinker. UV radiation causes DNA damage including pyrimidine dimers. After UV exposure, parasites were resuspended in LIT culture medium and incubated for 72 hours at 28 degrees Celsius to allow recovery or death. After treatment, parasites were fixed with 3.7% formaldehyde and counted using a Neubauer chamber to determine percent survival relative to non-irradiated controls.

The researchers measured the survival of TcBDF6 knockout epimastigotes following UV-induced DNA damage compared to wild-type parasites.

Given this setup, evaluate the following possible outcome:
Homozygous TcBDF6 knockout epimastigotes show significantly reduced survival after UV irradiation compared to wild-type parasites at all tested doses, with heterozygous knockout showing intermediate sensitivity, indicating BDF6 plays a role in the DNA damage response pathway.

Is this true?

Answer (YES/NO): NO